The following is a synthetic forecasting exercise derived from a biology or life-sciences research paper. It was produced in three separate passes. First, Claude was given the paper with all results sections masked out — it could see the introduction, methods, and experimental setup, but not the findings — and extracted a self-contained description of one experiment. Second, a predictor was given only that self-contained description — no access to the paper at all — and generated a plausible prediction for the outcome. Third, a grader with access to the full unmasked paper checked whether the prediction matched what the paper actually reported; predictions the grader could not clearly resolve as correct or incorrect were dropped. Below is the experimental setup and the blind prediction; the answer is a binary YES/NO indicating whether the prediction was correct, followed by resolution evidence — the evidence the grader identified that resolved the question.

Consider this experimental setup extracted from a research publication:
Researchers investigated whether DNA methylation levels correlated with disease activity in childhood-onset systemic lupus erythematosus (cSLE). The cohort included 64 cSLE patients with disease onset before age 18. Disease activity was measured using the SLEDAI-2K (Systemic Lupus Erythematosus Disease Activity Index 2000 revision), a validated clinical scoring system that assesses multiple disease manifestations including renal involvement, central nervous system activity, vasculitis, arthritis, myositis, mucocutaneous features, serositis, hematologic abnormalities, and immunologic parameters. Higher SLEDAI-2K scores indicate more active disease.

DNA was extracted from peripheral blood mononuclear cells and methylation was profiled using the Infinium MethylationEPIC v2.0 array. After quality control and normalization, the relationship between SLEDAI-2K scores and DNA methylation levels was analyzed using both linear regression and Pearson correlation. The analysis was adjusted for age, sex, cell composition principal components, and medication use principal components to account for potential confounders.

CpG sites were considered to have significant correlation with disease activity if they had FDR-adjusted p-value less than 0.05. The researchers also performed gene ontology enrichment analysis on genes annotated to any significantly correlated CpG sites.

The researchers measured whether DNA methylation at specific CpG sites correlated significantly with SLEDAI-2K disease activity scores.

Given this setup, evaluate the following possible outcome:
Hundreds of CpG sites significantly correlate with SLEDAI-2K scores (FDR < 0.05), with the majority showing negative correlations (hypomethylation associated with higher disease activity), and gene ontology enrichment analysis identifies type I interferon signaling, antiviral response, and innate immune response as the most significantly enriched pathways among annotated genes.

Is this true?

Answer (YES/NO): NO